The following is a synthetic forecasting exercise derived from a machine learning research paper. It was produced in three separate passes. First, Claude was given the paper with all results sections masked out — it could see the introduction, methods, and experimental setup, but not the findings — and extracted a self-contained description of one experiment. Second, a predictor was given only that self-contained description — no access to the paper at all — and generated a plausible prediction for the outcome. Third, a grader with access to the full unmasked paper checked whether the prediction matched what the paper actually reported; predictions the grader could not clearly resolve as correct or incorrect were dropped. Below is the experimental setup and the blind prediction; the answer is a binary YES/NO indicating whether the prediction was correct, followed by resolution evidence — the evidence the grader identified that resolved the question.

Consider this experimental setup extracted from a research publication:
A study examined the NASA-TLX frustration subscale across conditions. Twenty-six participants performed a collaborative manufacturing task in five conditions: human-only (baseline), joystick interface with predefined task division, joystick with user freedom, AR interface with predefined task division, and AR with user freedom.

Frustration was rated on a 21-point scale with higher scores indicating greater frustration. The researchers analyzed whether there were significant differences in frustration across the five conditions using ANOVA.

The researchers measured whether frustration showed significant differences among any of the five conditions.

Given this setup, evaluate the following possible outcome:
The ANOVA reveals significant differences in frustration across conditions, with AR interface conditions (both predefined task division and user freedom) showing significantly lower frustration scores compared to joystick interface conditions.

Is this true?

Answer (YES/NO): NO